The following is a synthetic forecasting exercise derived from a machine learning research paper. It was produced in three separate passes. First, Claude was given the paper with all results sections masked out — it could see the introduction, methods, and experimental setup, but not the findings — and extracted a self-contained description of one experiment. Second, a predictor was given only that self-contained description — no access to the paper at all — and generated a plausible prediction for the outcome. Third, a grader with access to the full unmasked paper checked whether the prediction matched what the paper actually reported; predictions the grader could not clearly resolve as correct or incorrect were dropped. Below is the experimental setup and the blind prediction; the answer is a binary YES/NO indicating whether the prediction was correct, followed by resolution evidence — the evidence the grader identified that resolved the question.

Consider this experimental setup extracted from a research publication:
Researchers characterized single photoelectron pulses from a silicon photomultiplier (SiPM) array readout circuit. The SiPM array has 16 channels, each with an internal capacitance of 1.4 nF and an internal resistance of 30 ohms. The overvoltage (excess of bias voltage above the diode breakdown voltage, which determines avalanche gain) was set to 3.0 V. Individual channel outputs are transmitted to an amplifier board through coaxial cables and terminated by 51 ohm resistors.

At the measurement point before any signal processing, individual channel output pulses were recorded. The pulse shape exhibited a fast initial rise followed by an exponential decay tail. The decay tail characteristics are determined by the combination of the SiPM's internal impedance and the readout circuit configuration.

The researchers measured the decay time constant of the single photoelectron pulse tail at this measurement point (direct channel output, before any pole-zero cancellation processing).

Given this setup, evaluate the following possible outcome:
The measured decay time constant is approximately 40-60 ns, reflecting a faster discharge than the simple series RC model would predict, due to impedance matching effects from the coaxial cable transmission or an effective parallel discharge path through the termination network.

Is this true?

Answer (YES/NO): NO